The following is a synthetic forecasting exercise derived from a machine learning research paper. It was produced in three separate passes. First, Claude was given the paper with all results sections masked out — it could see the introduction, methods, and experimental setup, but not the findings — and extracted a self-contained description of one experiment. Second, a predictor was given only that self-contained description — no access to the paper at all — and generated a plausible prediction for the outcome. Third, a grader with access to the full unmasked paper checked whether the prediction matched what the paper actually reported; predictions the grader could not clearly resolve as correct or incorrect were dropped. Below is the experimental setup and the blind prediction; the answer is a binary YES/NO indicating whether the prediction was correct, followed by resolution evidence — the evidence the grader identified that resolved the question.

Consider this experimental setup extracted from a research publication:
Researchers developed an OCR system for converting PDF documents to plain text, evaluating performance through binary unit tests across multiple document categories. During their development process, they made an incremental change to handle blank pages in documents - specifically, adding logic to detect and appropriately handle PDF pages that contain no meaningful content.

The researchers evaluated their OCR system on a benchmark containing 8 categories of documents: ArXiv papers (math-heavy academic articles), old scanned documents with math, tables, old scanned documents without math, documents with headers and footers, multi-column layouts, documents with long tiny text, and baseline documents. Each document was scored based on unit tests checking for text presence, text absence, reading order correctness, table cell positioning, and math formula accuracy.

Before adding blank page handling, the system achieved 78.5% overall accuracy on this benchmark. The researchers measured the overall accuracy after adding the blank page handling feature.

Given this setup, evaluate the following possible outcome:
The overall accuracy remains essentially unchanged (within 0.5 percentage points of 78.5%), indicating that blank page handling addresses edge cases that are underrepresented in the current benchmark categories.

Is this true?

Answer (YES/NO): YES